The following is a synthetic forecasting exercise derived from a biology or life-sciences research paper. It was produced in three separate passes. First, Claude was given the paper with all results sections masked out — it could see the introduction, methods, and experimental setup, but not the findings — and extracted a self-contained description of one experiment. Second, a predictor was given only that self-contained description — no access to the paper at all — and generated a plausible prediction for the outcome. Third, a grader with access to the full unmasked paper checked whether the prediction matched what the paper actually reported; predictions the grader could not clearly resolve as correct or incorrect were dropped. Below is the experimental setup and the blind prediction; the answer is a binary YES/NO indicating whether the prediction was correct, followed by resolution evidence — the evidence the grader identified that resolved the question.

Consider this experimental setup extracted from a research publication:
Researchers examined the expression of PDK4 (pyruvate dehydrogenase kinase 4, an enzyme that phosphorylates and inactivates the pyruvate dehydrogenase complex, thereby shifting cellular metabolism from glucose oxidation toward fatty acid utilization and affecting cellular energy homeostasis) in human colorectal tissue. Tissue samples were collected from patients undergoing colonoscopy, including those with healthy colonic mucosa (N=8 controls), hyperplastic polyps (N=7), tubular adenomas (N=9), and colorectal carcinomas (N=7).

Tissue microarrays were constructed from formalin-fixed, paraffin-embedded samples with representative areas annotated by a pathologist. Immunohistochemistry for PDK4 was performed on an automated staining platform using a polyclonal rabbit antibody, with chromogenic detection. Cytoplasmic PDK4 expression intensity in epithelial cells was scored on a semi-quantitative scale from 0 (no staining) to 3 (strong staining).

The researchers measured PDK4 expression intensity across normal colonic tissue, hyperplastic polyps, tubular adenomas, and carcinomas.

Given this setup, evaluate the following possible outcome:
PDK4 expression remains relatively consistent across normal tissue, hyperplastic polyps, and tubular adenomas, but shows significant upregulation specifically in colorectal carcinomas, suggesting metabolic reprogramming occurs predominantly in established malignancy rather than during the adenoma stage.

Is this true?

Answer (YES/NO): NO